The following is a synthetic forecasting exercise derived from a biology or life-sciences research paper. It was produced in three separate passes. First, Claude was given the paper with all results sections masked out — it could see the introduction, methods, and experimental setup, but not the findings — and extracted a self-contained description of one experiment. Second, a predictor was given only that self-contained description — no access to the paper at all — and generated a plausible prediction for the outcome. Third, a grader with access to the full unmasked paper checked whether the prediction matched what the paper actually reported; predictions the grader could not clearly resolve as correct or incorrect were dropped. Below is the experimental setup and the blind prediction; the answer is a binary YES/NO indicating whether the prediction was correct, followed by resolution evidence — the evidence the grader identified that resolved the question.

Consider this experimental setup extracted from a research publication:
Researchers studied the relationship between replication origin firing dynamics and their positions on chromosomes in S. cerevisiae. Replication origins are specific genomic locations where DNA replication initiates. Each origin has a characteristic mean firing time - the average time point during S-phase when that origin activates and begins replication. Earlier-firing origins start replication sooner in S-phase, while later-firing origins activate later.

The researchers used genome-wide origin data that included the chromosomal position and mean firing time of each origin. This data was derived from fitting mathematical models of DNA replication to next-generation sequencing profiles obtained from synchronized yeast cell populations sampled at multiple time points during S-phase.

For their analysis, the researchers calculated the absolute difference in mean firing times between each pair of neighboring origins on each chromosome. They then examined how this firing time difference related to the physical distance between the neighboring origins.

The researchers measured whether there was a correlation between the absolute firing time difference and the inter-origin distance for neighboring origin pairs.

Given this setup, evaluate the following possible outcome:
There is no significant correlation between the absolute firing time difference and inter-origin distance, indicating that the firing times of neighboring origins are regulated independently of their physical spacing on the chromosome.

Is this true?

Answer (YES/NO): NO